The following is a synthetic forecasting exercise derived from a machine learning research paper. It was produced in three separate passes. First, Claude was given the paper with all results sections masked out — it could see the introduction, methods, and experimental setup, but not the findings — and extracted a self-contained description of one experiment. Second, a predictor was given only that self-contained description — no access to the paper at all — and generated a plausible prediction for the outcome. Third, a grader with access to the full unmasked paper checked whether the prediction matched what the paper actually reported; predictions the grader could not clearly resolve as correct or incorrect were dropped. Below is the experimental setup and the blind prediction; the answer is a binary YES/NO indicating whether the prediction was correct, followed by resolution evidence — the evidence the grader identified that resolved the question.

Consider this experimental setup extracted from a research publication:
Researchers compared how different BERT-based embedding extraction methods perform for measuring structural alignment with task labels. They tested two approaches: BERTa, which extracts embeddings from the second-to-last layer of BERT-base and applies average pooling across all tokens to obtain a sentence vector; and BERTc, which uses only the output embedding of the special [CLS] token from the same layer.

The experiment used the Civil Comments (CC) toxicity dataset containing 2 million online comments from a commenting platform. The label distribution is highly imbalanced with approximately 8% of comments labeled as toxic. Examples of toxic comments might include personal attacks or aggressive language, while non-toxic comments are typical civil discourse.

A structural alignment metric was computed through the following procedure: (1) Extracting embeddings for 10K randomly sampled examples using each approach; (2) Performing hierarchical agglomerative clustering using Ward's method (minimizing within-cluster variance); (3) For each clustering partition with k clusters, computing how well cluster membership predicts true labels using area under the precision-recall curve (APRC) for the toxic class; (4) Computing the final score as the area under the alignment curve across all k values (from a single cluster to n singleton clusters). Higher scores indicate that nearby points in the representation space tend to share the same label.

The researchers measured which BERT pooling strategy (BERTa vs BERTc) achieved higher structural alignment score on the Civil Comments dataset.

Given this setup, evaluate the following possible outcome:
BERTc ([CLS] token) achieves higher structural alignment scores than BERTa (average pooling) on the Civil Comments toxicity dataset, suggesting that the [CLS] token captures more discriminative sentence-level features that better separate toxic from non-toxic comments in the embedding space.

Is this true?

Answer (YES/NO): NO